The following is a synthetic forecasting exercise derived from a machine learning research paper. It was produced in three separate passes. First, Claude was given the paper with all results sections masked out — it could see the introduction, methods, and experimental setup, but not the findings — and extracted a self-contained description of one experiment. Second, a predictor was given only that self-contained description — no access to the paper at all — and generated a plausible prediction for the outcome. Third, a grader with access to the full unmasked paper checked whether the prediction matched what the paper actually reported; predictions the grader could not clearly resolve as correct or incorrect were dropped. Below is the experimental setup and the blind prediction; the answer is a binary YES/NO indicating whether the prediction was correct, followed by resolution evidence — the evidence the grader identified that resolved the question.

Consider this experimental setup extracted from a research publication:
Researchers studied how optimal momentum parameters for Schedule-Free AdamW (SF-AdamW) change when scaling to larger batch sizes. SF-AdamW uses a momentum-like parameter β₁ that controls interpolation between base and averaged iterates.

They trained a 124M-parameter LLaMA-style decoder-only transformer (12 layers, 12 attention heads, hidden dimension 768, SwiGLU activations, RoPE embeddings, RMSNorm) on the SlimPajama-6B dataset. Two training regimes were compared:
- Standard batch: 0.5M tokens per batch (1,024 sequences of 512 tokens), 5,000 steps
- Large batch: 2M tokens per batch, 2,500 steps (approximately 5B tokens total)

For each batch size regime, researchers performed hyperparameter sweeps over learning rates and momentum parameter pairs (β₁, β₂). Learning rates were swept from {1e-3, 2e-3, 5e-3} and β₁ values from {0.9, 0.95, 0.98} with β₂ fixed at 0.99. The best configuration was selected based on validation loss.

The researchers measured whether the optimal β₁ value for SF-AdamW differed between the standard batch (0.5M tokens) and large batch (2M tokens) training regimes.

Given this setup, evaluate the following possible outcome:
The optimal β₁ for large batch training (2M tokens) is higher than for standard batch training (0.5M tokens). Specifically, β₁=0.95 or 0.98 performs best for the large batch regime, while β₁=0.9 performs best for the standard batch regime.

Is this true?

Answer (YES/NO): NO